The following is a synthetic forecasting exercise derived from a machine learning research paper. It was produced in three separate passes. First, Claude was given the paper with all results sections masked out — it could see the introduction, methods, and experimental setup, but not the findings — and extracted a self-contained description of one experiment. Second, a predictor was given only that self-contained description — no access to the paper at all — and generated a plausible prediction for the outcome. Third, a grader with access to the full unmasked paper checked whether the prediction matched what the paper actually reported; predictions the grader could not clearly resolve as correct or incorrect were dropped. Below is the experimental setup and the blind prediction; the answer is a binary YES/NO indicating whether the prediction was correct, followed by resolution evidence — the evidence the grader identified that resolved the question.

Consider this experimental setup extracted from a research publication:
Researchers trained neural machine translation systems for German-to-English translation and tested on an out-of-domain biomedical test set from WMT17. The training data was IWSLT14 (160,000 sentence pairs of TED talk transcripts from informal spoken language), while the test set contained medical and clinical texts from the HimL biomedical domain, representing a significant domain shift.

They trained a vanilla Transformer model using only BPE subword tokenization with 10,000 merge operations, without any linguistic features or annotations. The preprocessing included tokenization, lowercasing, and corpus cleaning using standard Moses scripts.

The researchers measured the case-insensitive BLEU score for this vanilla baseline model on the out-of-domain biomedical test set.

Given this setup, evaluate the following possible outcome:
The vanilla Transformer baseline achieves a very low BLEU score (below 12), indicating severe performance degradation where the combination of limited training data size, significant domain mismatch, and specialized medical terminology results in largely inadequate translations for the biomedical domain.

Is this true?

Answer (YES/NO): YES